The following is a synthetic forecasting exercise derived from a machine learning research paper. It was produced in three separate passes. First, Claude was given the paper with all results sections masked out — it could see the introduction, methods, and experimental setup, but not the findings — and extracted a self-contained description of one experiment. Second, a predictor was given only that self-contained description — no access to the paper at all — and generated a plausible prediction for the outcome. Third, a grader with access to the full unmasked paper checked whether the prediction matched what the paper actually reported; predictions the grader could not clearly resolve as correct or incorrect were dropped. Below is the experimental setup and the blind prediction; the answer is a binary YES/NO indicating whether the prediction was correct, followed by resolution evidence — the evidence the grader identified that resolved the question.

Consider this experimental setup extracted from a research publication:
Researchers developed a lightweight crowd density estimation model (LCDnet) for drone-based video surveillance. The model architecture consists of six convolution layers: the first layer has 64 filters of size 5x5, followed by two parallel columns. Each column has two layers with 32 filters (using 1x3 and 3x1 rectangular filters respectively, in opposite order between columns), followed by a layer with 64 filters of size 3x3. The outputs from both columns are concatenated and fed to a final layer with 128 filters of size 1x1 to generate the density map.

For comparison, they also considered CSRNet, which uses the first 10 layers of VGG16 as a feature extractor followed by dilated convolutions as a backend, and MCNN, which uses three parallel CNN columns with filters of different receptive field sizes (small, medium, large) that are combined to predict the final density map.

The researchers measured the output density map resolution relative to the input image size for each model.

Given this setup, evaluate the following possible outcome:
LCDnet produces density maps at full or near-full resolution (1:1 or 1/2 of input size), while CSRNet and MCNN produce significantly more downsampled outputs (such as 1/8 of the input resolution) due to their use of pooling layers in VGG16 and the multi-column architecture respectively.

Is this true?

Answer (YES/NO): NO